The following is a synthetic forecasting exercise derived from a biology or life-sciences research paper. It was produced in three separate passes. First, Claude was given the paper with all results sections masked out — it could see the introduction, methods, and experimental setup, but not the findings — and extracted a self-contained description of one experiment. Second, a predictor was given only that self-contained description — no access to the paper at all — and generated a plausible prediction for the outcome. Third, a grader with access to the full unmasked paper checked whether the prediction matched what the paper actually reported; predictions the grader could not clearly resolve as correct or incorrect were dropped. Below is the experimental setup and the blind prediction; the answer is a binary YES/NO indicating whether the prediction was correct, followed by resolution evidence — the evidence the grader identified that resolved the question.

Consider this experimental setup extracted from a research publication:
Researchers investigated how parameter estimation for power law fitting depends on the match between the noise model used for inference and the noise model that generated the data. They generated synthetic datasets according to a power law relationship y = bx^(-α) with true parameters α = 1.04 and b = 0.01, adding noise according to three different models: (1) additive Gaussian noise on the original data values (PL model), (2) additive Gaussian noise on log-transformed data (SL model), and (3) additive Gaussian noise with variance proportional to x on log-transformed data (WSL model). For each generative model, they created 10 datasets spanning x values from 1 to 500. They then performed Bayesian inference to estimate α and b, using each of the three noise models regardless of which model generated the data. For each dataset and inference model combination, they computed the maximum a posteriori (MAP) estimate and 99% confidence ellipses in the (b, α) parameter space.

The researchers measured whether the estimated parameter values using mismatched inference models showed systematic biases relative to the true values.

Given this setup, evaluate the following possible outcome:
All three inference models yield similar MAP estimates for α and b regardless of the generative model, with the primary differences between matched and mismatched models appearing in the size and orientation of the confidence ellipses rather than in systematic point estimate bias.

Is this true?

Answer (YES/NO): NO